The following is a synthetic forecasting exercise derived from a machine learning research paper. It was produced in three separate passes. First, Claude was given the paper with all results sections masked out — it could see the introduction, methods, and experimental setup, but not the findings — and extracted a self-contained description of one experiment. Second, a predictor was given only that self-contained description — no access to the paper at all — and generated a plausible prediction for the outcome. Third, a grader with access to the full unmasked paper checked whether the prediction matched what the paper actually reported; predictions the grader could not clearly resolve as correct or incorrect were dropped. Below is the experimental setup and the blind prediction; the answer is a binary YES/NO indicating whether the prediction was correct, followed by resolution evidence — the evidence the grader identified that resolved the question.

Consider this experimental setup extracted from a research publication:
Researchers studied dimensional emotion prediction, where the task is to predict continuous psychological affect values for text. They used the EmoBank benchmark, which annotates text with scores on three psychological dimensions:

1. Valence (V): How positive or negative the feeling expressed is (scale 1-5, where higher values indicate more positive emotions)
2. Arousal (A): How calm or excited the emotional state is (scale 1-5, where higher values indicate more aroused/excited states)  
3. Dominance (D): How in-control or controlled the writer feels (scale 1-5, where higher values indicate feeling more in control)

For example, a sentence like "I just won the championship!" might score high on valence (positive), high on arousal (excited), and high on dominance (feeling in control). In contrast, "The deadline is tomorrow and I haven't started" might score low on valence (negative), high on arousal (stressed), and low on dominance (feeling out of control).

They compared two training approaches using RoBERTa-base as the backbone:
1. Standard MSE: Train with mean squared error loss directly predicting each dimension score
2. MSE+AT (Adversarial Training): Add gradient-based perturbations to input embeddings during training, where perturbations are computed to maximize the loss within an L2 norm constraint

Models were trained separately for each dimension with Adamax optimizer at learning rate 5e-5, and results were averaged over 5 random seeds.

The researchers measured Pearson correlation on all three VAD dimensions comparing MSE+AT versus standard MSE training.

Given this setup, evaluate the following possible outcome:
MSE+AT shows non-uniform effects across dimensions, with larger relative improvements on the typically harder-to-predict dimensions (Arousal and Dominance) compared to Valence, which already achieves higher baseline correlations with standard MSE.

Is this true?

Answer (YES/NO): YES